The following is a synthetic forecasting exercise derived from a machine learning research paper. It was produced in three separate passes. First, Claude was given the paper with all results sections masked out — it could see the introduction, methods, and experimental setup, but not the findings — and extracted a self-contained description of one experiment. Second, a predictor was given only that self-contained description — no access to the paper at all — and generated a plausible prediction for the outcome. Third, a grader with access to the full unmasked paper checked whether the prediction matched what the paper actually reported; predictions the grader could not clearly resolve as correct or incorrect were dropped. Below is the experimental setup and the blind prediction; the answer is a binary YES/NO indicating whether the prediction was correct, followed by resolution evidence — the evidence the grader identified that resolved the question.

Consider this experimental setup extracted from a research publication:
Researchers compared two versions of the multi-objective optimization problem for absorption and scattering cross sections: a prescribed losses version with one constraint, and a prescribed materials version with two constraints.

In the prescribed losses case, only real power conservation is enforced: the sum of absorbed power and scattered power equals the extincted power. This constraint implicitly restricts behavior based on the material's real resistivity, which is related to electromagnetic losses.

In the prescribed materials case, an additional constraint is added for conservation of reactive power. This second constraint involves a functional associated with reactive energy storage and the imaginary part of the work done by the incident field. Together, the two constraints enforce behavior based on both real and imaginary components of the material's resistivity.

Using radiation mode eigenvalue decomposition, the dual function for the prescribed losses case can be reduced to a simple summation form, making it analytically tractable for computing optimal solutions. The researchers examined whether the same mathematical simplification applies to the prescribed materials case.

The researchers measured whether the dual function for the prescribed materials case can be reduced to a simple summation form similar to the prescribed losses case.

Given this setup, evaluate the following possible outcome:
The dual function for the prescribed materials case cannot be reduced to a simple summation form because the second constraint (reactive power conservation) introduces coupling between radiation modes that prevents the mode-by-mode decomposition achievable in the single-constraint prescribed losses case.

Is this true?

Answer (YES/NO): YES